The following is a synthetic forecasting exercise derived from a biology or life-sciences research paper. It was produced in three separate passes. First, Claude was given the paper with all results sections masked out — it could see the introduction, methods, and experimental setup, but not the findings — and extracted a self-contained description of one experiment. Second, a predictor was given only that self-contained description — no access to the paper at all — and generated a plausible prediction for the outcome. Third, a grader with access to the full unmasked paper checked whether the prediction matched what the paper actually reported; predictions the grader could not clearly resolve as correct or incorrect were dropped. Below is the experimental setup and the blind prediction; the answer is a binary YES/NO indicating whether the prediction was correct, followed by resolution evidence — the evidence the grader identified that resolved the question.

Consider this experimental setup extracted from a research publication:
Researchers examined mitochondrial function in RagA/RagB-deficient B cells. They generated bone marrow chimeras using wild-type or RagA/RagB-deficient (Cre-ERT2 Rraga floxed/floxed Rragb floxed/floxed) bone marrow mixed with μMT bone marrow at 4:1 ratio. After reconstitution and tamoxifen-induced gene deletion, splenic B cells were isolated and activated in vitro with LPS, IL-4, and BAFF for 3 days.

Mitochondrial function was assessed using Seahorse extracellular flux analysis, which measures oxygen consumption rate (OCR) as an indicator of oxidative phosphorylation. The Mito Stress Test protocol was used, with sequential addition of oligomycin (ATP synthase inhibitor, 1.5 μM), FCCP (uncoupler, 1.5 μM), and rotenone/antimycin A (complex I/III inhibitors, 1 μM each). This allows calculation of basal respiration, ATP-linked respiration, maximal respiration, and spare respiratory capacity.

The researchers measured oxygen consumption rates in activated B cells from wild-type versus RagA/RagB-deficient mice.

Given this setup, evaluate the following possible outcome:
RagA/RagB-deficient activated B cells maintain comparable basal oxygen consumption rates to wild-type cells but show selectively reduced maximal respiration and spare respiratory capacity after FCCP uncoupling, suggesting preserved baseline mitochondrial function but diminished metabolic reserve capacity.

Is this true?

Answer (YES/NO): NO